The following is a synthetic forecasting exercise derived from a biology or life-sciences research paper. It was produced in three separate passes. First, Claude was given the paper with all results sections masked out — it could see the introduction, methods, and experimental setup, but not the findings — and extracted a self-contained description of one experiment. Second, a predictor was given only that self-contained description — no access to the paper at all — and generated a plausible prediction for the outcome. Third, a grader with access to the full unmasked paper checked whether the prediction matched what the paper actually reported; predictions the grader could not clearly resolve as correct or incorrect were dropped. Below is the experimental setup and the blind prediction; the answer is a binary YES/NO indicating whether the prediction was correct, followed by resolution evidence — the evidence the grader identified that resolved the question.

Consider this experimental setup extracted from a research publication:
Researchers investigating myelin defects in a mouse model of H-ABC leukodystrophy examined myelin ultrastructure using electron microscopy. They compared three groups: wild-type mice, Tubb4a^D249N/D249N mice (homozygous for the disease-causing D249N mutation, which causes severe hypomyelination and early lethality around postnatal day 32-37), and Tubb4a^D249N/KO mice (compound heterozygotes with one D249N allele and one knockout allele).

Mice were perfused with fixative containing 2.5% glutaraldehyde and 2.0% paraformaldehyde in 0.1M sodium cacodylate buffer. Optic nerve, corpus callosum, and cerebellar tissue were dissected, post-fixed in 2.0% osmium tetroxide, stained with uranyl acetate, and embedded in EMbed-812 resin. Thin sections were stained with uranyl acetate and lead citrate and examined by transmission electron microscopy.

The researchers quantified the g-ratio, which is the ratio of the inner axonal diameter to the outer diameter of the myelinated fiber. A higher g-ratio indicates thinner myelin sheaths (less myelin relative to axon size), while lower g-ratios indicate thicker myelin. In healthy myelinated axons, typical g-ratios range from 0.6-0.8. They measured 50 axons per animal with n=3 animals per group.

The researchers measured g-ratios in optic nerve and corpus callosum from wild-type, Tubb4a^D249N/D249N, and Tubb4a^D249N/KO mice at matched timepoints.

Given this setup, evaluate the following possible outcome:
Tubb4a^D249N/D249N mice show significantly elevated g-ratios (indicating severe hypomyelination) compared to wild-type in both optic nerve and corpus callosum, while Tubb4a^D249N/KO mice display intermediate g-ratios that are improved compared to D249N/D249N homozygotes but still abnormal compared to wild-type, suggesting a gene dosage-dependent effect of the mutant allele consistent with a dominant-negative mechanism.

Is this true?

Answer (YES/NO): NO